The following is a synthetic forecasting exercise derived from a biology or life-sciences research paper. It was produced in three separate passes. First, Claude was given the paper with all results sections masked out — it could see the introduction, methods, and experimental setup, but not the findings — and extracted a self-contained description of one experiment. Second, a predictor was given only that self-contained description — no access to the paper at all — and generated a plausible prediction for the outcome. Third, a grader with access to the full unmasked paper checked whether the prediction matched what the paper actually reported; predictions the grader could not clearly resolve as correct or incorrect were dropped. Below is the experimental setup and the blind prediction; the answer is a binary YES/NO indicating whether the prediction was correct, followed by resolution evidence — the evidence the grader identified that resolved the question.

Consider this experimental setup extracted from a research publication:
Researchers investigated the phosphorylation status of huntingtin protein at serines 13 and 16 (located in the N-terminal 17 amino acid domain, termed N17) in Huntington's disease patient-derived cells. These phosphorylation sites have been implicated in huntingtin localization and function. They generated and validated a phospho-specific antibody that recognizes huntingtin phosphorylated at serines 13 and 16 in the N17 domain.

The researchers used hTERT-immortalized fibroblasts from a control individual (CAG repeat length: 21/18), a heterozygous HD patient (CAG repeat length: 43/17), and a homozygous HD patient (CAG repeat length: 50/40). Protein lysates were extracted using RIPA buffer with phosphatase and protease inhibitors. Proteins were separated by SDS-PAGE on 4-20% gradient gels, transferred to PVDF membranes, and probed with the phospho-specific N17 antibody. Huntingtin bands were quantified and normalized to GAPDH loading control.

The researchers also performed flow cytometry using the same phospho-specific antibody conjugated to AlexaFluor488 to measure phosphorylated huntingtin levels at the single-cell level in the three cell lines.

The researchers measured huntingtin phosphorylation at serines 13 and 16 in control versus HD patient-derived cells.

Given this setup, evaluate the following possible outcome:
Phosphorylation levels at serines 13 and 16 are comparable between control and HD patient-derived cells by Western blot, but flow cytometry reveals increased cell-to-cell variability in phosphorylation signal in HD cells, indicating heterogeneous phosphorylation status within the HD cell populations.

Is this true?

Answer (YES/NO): NO